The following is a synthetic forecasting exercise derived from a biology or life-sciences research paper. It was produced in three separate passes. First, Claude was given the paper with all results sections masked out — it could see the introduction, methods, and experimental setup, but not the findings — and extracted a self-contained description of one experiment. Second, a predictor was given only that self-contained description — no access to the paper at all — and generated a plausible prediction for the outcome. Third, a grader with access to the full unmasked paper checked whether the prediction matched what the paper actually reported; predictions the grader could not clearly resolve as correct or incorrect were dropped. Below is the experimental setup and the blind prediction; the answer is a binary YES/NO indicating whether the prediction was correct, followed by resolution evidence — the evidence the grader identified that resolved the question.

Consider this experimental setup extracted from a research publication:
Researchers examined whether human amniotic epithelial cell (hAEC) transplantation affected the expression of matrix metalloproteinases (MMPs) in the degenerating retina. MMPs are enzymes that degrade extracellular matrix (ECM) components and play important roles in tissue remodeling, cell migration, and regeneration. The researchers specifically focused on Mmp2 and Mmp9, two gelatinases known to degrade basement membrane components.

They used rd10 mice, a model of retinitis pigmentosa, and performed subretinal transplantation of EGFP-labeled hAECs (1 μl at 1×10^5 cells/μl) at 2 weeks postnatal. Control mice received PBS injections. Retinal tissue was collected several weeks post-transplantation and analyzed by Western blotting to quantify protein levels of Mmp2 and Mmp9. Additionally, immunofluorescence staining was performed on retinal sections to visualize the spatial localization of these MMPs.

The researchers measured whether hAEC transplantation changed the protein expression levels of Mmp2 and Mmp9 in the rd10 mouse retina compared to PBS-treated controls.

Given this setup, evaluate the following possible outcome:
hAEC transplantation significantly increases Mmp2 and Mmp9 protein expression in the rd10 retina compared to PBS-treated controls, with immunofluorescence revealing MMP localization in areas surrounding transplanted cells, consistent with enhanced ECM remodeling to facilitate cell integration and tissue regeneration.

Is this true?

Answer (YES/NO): NO